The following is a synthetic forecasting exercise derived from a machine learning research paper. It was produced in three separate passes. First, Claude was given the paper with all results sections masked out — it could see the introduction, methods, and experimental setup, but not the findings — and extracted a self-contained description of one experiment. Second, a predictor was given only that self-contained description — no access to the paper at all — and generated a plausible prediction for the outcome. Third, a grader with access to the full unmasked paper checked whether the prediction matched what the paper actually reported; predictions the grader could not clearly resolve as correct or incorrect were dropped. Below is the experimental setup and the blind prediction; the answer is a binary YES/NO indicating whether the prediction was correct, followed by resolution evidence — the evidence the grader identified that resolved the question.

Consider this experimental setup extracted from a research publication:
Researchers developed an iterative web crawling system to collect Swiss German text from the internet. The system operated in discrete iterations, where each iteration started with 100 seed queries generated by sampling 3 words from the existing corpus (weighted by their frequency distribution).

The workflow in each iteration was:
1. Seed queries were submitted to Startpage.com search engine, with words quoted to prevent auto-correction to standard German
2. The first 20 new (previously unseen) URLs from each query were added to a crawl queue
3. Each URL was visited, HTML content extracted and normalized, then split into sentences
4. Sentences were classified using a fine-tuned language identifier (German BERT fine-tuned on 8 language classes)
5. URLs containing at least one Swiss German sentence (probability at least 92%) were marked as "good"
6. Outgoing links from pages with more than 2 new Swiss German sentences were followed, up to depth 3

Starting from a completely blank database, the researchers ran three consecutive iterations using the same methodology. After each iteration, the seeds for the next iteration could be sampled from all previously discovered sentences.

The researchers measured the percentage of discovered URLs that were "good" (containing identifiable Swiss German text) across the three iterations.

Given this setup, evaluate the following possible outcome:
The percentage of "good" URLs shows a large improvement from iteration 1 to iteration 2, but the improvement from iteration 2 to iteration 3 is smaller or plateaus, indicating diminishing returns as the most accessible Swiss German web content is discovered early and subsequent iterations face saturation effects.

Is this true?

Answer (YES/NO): NO